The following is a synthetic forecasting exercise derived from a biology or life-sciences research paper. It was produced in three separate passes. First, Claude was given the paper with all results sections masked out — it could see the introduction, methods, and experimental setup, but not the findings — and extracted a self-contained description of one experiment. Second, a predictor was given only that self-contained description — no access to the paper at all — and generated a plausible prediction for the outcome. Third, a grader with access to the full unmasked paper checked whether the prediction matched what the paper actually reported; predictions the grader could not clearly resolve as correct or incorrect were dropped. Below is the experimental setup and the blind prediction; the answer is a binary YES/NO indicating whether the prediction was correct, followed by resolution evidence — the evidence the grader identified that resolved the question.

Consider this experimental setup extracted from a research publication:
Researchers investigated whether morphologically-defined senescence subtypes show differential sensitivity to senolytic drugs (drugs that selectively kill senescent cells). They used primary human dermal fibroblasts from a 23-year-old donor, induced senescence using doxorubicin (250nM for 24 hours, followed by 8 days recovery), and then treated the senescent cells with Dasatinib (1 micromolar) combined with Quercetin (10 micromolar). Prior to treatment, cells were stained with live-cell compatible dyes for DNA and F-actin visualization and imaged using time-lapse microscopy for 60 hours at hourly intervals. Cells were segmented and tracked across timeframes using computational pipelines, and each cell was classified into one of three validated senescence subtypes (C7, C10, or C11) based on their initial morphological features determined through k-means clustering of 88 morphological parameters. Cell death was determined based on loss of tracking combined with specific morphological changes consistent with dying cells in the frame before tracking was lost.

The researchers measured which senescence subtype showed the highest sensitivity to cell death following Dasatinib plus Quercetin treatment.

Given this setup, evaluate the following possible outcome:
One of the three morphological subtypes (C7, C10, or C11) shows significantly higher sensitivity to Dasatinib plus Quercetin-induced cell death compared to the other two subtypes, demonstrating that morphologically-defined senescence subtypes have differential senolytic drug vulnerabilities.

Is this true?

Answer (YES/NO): YES